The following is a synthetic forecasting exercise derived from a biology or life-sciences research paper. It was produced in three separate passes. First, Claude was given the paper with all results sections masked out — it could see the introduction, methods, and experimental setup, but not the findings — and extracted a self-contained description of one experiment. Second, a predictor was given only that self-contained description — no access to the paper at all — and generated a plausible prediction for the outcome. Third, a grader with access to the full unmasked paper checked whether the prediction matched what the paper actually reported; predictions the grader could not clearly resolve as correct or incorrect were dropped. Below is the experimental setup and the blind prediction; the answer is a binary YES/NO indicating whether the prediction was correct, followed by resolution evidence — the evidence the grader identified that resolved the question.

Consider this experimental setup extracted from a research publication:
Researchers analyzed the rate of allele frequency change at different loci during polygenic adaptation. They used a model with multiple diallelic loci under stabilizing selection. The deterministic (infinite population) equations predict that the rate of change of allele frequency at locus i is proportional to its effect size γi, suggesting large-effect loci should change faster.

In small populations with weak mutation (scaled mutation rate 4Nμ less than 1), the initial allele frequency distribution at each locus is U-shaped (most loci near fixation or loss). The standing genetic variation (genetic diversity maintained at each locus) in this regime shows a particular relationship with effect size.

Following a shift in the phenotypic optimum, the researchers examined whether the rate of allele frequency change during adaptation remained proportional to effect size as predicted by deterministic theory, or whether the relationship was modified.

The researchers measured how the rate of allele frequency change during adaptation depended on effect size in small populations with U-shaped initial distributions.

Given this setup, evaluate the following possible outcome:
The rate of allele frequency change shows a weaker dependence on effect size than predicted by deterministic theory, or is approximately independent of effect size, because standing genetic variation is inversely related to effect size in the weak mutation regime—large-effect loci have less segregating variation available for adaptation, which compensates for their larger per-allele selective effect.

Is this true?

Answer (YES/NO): NO